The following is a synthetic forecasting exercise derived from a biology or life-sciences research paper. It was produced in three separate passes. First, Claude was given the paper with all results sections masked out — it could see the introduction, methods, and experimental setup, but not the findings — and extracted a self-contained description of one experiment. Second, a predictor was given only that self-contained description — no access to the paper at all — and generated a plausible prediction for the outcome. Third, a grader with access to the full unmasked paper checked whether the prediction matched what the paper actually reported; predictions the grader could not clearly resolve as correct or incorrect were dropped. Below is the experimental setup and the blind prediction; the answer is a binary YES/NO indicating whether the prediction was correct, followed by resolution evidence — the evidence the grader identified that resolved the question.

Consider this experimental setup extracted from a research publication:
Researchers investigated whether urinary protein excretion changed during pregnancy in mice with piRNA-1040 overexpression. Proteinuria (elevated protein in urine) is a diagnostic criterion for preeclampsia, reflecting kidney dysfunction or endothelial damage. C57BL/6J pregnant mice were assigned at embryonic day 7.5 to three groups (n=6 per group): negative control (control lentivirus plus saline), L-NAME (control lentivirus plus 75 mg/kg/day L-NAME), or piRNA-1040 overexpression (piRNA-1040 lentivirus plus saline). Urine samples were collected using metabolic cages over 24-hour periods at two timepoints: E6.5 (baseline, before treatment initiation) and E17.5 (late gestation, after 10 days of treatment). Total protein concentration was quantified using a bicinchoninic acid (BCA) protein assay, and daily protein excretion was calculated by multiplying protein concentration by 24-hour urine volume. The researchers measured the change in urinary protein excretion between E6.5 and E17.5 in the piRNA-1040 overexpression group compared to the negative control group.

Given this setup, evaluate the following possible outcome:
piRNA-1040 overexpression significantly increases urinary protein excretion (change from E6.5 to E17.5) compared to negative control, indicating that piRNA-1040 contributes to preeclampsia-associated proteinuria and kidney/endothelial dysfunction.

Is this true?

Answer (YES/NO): YES